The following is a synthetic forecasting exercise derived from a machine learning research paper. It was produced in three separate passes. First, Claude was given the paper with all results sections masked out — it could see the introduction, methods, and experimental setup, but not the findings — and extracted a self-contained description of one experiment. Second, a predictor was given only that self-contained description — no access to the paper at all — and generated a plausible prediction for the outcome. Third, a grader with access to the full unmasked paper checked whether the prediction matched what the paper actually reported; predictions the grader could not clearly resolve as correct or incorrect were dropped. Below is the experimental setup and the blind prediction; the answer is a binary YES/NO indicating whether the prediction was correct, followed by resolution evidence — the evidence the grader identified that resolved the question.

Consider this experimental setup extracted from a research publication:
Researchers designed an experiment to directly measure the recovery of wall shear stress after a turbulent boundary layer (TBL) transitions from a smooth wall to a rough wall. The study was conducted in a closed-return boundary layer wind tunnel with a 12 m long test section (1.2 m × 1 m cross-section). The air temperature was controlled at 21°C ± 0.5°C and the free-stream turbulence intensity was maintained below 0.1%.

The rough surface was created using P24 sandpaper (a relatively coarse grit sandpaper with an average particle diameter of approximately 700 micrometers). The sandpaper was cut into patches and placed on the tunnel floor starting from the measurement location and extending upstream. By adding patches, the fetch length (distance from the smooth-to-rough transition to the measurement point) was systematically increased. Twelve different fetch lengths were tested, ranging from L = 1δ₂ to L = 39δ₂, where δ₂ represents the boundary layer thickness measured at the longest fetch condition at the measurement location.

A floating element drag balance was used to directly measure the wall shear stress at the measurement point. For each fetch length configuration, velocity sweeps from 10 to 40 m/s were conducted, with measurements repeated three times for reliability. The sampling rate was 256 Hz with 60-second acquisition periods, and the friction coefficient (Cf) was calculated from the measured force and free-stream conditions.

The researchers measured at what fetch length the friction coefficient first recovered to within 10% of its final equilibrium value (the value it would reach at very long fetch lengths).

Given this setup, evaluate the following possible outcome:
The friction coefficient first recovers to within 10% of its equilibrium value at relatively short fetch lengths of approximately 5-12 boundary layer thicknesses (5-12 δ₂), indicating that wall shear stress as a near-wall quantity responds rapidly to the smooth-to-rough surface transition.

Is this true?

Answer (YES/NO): YES